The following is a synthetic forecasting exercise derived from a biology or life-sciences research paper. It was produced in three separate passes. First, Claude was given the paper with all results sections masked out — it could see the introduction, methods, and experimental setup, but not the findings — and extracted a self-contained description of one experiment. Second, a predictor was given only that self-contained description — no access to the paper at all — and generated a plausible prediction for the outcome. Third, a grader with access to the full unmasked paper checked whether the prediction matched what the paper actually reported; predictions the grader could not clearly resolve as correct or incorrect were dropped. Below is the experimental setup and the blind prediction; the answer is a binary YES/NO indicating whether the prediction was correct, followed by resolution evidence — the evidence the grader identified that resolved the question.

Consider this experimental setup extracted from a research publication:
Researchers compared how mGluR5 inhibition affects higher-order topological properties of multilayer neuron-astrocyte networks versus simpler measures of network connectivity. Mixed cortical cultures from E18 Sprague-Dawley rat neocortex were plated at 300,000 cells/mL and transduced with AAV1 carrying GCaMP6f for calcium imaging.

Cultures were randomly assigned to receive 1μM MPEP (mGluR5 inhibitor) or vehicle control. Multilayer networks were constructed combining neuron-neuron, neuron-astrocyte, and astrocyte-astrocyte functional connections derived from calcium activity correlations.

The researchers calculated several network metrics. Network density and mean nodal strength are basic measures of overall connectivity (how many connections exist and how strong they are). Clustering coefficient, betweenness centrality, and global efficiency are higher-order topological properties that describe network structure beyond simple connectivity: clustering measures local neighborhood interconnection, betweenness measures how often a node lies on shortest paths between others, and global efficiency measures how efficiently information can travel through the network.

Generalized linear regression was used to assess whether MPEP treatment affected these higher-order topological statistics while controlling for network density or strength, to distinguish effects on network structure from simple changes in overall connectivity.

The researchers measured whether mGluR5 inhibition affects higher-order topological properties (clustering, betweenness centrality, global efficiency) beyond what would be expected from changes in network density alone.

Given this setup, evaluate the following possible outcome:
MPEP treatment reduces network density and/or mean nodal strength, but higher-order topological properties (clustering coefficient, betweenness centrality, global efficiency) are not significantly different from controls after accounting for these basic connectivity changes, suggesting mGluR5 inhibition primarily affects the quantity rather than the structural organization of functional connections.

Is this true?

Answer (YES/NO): NO